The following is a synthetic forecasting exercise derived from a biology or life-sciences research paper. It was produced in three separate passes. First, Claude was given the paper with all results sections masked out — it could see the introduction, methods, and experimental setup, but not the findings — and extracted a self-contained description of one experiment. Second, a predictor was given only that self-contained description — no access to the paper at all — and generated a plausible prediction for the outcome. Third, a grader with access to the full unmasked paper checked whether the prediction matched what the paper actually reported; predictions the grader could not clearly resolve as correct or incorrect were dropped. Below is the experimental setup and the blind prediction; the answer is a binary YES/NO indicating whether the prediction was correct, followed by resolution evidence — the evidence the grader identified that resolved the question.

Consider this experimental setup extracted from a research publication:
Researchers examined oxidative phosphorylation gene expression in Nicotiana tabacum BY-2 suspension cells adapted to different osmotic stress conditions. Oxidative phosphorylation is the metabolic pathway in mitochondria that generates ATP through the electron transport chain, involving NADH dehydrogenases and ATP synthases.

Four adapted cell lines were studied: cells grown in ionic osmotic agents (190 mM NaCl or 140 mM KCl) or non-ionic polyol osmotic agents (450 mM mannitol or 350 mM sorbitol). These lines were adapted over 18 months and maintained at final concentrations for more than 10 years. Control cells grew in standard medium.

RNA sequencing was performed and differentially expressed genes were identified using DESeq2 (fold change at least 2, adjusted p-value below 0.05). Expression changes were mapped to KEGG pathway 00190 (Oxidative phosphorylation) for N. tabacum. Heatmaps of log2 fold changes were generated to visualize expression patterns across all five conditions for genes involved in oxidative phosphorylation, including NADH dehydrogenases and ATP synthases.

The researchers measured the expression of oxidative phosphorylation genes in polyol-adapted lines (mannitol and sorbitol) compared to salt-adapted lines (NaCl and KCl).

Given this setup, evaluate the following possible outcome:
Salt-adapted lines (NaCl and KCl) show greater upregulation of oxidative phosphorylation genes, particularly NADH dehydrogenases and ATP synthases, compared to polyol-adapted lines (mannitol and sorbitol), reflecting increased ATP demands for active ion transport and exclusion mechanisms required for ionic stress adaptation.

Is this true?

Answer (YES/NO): NO